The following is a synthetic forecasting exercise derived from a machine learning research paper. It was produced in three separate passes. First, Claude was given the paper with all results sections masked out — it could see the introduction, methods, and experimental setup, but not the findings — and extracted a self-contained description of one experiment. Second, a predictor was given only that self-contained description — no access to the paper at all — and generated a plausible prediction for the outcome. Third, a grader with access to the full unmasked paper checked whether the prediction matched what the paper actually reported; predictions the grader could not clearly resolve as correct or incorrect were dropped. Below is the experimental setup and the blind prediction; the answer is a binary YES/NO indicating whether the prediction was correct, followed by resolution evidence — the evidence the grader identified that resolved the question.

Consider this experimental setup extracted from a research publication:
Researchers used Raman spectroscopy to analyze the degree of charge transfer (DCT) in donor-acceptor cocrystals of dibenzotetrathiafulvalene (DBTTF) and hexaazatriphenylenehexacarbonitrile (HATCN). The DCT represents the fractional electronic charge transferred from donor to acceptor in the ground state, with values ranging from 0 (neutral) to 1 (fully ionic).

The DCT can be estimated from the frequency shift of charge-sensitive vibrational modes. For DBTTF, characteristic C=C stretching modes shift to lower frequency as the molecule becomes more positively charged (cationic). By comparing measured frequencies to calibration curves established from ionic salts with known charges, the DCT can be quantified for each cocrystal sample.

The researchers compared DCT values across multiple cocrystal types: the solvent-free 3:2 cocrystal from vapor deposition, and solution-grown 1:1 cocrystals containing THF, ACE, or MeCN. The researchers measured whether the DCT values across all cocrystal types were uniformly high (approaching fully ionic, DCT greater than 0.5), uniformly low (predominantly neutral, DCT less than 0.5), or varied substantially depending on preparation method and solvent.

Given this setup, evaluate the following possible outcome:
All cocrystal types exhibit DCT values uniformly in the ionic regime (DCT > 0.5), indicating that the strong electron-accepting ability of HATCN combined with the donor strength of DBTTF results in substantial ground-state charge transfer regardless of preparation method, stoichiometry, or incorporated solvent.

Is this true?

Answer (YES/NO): NO